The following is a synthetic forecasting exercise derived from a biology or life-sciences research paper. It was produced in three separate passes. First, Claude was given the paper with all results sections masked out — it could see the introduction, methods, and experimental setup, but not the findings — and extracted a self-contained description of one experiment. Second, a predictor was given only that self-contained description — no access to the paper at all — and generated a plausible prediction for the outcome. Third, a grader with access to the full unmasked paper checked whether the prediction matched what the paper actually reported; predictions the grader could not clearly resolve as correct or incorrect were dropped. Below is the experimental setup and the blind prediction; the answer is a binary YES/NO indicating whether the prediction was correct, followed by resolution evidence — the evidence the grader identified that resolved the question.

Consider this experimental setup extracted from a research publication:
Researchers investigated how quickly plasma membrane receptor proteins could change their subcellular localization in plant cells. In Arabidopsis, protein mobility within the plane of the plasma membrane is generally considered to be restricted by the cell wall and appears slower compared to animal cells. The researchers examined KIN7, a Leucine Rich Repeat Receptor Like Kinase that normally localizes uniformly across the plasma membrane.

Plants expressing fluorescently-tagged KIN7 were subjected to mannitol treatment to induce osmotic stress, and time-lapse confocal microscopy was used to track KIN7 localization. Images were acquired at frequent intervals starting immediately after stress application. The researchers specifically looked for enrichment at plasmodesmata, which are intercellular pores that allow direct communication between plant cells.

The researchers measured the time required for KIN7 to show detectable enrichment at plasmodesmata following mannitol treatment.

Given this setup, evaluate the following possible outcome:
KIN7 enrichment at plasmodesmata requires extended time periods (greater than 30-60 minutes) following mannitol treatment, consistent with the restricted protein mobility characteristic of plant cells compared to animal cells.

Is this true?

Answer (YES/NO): NO